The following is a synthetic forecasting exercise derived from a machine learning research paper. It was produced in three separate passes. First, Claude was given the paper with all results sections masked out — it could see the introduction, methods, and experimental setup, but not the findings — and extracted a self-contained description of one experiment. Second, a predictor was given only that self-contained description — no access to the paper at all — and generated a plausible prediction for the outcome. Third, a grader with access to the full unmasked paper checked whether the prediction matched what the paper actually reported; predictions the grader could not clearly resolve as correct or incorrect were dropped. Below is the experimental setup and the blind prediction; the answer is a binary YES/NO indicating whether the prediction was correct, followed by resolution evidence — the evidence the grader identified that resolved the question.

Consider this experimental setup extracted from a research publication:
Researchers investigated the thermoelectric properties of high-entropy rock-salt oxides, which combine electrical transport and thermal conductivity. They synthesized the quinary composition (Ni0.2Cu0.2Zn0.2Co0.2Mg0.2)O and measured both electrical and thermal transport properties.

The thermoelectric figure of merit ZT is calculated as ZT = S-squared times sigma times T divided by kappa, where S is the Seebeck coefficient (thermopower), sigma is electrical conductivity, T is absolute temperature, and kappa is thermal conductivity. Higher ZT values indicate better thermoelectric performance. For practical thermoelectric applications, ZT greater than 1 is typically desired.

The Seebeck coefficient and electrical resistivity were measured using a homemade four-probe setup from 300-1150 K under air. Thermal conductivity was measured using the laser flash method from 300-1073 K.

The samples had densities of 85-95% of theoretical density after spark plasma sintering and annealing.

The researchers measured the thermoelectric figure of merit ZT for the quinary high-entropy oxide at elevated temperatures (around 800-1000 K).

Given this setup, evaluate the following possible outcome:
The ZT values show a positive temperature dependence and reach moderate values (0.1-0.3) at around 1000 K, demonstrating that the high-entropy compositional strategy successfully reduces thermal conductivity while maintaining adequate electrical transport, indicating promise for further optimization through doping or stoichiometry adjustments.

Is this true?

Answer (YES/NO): NO